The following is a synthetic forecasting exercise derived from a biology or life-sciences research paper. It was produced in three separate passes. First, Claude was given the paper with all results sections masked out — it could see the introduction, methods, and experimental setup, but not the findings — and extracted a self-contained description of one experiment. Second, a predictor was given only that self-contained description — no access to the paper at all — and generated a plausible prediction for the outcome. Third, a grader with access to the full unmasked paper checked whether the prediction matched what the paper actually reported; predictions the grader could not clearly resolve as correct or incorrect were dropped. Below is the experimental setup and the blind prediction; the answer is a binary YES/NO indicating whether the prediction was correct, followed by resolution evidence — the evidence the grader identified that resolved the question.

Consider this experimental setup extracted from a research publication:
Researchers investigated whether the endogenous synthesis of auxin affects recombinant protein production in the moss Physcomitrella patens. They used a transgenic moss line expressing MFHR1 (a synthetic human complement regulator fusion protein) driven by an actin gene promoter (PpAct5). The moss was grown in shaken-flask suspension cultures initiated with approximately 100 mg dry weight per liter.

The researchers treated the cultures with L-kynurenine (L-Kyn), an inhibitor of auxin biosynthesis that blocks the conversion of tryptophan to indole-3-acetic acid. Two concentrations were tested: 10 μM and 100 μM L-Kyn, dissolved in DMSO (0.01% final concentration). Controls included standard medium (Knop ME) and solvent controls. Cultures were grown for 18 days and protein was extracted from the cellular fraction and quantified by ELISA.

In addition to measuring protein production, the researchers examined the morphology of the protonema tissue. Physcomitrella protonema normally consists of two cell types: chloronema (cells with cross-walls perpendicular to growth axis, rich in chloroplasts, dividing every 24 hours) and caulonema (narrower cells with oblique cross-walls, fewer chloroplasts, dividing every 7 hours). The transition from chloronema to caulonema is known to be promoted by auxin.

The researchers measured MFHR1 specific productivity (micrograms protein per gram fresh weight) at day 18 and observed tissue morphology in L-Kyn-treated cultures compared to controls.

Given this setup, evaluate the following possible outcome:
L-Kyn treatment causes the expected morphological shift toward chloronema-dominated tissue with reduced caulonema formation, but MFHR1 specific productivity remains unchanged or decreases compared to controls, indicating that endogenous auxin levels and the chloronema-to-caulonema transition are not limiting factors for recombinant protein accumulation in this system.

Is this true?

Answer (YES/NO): NO